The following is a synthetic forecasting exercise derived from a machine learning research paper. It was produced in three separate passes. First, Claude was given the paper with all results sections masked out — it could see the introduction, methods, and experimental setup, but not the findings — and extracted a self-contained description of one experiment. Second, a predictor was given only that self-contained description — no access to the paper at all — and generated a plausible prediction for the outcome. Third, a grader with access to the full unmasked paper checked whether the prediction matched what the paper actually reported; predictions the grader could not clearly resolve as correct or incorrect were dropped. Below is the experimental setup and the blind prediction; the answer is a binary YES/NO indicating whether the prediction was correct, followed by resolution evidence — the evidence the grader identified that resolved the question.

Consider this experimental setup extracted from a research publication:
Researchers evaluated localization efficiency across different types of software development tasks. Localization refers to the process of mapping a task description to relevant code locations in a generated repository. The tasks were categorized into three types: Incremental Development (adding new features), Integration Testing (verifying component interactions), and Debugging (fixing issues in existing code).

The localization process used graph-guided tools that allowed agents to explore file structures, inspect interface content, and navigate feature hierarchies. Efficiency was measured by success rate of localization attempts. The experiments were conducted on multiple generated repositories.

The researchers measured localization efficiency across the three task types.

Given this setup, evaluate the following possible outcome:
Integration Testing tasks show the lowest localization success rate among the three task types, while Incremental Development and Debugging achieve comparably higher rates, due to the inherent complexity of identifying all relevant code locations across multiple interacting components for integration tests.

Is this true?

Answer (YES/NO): NO